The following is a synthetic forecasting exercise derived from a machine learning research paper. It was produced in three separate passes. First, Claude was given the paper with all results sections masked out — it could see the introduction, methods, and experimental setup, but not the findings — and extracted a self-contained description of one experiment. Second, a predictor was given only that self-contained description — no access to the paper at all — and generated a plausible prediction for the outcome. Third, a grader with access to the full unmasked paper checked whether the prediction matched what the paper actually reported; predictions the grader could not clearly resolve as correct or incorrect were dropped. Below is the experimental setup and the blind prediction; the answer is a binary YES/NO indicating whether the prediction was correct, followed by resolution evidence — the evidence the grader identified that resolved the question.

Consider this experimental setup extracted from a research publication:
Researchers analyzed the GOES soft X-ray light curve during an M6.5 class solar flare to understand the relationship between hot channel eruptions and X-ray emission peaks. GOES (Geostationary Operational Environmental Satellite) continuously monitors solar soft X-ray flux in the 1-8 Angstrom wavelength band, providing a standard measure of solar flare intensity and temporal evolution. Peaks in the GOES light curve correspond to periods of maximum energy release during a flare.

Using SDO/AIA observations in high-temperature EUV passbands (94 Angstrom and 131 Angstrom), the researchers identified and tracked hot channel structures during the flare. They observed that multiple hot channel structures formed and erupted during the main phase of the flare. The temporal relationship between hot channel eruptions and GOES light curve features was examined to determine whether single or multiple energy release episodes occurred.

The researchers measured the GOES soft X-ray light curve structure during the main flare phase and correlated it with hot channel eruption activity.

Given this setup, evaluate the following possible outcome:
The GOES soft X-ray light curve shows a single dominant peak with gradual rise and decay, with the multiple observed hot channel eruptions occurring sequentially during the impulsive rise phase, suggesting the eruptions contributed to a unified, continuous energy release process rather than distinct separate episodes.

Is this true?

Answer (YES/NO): NO